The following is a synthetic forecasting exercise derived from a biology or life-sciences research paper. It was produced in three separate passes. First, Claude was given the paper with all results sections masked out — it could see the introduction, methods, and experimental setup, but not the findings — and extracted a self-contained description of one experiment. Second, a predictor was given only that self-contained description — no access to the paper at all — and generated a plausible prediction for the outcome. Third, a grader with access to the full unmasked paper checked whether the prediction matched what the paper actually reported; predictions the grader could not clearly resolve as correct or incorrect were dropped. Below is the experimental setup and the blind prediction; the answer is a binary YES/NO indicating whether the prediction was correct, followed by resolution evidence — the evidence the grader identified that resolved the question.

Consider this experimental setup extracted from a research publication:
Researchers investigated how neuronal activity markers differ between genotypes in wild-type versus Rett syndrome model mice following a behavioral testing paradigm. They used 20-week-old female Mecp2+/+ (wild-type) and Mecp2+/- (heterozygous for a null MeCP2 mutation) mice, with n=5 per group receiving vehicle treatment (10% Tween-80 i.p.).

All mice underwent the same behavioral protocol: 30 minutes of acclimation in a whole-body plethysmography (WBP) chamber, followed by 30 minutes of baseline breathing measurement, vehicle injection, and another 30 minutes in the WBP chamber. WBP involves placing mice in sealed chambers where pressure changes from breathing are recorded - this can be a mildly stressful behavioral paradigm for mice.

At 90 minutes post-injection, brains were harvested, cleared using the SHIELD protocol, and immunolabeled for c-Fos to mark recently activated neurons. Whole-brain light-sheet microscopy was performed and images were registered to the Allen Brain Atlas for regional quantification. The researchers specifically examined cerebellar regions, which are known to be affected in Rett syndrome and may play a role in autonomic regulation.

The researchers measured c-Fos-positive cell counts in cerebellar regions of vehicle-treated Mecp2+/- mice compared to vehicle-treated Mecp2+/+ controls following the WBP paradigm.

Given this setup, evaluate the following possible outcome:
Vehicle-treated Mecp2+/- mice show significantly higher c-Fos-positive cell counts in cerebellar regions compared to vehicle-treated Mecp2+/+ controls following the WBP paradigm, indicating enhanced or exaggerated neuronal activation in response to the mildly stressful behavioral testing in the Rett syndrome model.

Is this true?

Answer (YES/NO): YES